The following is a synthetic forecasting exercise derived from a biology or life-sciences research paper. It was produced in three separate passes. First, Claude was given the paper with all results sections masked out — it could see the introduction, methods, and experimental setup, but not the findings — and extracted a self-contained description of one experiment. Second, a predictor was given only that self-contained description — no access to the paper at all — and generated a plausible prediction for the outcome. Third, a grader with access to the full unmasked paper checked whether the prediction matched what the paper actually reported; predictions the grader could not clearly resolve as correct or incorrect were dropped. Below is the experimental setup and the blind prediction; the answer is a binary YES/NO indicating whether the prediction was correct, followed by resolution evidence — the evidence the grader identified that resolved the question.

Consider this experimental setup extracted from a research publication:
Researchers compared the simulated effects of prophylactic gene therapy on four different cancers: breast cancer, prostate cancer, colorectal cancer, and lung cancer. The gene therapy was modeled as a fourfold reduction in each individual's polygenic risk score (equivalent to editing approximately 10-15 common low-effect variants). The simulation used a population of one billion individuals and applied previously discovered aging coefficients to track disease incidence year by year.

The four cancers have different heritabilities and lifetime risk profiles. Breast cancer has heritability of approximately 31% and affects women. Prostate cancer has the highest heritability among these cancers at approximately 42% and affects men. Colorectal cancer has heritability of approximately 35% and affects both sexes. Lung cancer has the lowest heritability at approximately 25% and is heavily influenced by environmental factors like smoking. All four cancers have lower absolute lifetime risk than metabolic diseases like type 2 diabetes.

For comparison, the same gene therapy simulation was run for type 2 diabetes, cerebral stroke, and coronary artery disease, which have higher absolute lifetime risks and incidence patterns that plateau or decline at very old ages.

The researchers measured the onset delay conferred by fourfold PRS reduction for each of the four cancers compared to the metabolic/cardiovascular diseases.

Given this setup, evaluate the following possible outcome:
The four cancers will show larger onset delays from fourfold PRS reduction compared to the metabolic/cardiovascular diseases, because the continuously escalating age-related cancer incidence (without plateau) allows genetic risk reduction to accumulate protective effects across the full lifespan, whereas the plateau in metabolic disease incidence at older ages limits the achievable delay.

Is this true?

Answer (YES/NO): NO